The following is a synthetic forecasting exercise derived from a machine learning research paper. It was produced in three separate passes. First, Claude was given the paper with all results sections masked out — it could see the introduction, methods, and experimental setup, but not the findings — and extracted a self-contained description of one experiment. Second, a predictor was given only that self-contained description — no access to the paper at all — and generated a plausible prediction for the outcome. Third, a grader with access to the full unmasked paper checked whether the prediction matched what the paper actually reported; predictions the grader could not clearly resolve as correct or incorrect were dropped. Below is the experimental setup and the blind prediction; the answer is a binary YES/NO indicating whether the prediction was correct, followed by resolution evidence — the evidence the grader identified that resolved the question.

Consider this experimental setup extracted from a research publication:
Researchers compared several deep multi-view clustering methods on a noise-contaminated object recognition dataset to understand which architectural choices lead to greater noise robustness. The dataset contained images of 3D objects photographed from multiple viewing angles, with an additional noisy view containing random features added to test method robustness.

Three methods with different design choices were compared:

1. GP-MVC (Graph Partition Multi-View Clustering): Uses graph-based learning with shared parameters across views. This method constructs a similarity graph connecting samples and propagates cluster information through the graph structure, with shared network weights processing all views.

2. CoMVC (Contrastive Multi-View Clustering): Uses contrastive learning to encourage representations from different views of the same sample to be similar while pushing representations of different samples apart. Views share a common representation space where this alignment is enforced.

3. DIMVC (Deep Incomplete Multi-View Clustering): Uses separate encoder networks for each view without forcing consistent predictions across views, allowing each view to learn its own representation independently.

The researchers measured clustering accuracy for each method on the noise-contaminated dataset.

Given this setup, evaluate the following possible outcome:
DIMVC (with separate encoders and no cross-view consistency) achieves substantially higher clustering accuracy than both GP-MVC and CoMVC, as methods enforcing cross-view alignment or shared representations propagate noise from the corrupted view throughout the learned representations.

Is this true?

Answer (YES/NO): NO